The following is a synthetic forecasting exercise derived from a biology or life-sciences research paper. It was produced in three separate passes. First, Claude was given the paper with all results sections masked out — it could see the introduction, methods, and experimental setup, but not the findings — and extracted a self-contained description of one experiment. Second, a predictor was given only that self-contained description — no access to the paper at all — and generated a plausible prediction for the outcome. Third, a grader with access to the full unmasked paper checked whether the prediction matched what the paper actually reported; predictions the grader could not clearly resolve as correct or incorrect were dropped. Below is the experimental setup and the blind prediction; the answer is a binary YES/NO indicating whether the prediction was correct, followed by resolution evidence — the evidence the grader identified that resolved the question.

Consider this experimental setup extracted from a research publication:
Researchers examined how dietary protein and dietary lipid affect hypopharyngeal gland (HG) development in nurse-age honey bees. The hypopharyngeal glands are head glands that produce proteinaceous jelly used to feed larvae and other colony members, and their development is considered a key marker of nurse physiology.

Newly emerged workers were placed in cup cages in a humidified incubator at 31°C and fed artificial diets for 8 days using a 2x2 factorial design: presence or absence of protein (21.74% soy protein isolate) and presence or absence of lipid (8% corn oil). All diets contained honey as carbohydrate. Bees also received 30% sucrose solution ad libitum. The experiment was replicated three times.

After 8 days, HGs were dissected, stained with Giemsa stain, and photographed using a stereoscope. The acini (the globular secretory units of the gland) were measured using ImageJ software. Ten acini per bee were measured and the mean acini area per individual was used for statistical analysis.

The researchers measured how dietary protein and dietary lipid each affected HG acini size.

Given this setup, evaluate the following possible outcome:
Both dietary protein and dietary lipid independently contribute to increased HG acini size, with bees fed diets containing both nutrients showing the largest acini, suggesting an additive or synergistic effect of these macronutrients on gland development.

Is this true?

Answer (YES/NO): NO